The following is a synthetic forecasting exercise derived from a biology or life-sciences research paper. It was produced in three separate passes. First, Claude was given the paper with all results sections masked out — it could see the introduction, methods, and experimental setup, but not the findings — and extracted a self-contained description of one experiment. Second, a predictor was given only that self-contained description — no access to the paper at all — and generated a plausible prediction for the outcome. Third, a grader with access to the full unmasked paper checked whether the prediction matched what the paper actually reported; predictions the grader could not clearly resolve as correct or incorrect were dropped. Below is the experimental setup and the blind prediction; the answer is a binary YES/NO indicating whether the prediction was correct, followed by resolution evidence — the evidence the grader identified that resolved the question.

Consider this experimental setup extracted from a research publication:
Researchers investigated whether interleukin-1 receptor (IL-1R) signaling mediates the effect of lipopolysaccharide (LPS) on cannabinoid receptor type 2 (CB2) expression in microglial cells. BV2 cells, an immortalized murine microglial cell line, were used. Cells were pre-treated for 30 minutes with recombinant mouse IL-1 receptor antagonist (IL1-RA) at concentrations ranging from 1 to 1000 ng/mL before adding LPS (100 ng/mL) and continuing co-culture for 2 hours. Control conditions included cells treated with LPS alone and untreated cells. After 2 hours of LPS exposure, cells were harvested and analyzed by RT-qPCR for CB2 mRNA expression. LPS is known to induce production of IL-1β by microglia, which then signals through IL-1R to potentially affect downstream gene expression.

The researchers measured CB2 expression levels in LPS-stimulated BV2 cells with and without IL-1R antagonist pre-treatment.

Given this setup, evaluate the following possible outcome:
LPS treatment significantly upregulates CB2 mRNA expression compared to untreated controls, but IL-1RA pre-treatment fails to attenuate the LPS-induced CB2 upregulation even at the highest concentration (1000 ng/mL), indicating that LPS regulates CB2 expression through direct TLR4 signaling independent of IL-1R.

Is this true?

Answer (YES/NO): NO